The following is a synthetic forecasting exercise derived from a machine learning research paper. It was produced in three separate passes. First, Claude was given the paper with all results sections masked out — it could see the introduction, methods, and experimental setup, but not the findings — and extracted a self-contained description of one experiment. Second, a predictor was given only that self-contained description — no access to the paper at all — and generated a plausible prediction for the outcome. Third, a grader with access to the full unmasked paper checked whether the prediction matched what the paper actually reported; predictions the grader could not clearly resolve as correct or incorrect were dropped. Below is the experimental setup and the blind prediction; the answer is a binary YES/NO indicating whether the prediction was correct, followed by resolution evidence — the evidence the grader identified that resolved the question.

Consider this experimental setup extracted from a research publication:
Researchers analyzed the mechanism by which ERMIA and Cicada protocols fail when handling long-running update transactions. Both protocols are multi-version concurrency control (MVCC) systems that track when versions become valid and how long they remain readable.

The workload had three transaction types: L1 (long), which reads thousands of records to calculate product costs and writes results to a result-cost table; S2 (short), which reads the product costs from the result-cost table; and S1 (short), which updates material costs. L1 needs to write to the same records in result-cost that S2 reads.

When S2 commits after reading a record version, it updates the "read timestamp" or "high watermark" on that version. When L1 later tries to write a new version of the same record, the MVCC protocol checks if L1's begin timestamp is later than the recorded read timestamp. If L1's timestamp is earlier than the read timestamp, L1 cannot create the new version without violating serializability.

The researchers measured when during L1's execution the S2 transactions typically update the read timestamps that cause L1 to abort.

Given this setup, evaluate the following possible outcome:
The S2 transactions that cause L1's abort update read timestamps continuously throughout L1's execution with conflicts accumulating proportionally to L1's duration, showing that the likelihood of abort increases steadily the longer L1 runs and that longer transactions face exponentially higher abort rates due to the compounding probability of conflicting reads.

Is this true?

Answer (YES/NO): NO